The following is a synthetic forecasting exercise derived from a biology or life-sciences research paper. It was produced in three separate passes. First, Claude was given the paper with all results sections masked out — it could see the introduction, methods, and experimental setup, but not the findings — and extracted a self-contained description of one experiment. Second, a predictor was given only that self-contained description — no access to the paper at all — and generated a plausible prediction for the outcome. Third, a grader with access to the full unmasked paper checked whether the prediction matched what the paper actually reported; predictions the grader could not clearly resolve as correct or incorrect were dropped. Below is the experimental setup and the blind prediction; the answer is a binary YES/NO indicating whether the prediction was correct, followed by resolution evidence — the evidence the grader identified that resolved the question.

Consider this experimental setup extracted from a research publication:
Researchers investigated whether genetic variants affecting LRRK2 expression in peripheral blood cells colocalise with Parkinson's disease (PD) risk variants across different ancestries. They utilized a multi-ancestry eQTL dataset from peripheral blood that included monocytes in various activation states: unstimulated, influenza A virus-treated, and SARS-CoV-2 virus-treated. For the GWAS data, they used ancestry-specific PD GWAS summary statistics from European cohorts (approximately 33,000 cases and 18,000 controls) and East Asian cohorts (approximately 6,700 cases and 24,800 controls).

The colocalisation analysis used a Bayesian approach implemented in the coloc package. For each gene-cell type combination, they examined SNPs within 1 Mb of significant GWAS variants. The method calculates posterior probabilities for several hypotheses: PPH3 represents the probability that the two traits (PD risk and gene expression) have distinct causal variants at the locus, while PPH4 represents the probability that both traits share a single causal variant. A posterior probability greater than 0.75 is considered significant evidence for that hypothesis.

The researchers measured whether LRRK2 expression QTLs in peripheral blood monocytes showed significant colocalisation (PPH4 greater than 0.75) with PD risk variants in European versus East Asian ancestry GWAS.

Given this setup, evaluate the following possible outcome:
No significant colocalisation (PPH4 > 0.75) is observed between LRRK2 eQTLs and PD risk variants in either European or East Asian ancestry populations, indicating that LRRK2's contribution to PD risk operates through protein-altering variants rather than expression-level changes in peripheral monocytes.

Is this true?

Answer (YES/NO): NO